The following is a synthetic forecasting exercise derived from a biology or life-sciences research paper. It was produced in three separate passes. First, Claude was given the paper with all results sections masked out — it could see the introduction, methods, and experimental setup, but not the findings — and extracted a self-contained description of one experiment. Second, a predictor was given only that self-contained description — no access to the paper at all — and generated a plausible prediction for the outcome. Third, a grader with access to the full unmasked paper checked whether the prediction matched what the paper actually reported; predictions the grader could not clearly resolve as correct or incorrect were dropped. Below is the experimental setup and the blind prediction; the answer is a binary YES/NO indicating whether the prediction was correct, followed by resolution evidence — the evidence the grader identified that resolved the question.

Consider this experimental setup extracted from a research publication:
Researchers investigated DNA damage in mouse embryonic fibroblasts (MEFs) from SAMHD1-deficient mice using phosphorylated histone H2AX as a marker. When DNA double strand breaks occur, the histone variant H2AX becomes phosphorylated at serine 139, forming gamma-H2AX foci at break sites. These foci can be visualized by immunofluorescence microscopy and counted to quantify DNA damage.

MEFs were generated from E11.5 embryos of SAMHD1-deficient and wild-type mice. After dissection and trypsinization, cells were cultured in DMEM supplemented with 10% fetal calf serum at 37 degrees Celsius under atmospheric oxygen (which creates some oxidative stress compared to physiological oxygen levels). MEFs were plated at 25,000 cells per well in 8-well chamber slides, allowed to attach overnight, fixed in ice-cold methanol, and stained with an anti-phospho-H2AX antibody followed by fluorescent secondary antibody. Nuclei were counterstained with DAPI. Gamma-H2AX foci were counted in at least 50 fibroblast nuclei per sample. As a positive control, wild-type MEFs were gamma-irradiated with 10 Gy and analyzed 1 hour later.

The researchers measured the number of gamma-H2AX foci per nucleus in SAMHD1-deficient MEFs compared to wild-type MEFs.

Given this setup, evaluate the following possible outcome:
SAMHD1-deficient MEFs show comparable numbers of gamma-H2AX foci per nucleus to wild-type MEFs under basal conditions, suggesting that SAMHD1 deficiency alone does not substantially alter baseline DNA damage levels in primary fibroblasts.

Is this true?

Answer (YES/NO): NO